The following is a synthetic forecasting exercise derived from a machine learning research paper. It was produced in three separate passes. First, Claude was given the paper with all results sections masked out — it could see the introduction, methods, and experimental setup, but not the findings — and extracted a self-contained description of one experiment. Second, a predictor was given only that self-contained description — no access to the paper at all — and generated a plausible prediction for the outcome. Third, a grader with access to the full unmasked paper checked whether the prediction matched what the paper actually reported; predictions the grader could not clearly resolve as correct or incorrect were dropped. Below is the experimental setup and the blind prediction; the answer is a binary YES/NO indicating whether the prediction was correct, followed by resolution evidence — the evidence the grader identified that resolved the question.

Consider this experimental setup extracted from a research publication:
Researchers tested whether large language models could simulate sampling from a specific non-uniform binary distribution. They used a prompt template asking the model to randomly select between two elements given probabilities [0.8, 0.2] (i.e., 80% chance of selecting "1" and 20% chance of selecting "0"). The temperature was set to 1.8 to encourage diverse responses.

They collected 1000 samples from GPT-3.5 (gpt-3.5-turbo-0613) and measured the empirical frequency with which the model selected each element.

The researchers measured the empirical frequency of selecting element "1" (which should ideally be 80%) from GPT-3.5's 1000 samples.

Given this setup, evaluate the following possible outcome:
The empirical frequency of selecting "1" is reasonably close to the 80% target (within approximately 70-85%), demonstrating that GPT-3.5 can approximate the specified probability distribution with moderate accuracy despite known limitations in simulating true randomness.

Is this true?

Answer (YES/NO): NO